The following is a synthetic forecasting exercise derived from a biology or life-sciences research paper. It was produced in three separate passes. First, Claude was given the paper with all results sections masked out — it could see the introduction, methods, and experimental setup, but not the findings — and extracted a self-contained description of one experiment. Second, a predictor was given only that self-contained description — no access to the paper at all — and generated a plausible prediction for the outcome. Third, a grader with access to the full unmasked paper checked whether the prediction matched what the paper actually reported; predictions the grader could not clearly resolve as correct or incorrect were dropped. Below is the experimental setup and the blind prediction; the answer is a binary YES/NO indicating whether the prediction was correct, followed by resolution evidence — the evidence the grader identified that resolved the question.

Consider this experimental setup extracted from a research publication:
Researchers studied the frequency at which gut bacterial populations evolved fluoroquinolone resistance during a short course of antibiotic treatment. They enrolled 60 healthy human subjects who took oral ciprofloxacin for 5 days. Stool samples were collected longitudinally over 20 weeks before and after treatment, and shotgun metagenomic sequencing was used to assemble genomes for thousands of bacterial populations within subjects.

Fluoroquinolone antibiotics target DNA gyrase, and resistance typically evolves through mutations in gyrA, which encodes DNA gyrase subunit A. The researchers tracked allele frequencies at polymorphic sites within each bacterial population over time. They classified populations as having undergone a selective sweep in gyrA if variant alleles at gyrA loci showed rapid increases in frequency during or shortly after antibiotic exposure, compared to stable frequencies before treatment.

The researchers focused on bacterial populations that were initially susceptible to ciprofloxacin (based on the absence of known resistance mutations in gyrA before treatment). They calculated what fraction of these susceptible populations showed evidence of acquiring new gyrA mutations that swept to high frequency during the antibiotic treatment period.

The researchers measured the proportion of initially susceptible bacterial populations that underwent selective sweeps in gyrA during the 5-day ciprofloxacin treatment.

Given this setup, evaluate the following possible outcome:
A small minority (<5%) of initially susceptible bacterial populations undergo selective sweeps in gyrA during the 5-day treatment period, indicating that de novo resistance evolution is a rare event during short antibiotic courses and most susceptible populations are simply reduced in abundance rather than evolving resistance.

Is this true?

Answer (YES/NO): NO